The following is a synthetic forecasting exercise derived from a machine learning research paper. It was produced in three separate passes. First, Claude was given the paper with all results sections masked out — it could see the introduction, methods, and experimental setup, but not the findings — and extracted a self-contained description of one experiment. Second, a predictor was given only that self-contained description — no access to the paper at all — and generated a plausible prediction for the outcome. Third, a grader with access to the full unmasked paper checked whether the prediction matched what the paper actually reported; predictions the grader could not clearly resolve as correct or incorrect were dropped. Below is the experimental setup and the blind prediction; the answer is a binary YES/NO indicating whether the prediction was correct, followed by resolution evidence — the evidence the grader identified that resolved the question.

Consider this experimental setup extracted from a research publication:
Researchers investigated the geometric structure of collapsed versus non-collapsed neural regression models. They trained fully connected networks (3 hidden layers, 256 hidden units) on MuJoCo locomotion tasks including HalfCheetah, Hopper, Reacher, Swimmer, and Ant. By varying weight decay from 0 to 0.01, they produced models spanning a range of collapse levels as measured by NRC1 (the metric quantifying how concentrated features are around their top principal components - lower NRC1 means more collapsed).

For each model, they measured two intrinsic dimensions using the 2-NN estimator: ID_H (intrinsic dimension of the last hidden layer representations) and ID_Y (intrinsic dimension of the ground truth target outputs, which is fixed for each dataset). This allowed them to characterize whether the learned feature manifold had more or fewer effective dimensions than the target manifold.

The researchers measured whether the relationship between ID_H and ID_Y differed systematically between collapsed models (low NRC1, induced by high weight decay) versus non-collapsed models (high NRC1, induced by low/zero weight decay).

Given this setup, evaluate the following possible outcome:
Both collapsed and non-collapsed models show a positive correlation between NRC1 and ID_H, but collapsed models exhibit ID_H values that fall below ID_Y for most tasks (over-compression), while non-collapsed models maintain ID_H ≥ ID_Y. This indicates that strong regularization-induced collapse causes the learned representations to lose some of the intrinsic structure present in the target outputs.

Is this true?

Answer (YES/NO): NO